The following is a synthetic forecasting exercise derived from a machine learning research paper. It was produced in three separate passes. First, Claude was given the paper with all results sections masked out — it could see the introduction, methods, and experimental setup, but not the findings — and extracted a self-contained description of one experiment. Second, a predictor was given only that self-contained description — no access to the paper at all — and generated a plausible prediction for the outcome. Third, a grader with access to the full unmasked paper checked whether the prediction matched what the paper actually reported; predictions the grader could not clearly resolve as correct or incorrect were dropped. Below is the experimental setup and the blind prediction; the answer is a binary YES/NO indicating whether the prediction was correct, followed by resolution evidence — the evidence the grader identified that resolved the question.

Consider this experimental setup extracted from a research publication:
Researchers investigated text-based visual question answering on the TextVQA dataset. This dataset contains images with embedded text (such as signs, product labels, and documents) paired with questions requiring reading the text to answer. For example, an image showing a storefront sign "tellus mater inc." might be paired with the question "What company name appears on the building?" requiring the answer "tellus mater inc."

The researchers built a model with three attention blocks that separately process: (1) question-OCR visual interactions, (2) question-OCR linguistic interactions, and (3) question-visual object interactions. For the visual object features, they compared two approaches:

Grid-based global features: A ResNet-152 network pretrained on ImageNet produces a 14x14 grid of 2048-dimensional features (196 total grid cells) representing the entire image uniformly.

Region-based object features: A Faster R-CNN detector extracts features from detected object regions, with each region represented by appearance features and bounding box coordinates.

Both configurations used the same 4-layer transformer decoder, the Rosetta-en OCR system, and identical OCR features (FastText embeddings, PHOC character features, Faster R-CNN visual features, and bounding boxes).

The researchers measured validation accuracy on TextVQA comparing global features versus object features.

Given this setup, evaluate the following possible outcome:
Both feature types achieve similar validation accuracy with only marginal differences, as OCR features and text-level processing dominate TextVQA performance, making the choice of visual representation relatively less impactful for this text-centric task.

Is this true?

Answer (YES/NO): YES